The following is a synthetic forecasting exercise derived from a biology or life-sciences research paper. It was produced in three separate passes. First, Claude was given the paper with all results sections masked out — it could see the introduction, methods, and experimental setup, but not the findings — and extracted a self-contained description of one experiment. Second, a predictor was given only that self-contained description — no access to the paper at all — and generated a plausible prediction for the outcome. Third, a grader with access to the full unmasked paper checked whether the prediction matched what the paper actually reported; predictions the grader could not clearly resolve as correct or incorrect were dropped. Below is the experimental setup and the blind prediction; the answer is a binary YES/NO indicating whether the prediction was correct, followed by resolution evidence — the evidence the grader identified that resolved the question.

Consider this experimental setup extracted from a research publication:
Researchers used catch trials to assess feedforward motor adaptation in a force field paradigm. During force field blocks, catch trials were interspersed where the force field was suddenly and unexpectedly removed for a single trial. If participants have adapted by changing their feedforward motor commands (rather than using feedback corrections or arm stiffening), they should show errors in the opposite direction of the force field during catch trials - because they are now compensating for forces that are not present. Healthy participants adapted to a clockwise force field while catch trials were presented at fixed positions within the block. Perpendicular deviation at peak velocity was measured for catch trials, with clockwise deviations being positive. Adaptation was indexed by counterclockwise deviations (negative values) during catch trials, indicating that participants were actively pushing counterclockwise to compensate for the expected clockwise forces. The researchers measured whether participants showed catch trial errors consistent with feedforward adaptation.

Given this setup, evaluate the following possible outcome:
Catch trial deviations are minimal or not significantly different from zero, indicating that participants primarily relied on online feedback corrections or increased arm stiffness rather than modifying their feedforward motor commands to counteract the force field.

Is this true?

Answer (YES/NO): NO